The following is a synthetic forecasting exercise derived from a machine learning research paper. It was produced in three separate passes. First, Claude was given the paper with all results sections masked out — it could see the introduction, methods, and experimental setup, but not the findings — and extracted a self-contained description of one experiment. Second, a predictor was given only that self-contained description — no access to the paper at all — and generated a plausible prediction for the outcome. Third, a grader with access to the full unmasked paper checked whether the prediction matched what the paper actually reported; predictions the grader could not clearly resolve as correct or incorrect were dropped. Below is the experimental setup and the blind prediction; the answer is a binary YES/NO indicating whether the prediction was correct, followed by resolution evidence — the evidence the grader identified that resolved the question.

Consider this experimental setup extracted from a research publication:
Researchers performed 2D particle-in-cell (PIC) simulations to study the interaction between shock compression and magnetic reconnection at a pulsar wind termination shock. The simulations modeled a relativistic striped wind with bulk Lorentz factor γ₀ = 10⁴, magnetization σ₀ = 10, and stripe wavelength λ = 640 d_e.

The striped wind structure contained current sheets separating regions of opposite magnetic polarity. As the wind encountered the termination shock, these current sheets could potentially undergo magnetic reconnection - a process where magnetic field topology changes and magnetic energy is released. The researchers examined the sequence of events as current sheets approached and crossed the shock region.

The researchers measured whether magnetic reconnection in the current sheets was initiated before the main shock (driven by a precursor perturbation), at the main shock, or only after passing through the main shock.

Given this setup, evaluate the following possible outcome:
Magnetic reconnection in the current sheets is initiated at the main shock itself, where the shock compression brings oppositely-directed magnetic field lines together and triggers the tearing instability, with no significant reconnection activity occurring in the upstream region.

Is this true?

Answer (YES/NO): NO